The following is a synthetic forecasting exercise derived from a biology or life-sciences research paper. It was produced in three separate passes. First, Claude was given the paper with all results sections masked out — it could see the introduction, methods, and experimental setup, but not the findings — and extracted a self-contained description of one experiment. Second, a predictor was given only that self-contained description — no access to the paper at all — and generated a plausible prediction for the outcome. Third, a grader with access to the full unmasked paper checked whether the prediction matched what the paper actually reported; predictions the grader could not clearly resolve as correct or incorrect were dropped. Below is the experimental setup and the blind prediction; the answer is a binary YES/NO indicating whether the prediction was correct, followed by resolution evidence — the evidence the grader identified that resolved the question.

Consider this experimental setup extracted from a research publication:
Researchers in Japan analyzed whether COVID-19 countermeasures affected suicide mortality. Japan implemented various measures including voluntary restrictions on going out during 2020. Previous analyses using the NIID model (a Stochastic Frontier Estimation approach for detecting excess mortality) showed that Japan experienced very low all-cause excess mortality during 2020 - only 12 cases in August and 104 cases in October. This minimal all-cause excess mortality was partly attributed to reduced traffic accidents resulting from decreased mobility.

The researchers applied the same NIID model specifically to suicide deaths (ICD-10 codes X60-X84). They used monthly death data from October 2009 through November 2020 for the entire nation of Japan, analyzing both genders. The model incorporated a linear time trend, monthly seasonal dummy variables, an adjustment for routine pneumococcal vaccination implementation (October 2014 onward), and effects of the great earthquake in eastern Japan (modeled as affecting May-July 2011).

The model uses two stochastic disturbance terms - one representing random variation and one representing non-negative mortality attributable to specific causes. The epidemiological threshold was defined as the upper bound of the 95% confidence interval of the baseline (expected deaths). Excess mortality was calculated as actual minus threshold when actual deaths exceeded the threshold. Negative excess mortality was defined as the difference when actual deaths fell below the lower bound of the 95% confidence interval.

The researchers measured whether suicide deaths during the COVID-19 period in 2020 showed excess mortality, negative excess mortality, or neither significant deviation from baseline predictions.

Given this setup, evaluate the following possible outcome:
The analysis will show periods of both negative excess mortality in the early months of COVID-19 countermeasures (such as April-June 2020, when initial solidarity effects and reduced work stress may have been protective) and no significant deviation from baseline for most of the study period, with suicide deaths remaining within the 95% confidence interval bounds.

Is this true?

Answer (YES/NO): NO